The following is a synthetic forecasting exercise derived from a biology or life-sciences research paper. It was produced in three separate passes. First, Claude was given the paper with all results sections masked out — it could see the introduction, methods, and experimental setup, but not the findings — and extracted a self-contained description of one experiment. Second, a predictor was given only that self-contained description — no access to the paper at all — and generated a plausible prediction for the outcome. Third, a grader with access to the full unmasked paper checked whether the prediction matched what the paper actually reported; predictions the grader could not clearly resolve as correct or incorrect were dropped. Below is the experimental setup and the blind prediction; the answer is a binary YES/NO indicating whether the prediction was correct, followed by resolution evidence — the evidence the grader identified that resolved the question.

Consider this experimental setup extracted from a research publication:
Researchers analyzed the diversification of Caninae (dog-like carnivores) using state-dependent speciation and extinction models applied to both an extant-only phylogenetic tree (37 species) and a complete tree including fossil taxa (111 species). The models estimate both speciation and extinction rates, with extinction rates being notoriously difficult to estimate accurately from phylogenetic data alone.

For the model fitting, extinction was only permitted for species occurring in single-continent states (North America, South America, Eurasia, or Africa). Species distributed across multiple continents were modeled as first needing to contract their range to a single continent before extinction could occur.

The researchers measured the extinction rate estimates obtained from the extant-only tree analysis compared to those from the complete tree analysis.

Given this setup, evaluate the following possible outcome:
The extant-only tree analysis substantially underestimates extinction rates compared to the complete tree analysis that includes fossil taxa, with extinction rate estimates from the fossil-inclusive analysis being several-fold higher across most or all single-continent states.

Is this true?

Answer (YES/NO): NO